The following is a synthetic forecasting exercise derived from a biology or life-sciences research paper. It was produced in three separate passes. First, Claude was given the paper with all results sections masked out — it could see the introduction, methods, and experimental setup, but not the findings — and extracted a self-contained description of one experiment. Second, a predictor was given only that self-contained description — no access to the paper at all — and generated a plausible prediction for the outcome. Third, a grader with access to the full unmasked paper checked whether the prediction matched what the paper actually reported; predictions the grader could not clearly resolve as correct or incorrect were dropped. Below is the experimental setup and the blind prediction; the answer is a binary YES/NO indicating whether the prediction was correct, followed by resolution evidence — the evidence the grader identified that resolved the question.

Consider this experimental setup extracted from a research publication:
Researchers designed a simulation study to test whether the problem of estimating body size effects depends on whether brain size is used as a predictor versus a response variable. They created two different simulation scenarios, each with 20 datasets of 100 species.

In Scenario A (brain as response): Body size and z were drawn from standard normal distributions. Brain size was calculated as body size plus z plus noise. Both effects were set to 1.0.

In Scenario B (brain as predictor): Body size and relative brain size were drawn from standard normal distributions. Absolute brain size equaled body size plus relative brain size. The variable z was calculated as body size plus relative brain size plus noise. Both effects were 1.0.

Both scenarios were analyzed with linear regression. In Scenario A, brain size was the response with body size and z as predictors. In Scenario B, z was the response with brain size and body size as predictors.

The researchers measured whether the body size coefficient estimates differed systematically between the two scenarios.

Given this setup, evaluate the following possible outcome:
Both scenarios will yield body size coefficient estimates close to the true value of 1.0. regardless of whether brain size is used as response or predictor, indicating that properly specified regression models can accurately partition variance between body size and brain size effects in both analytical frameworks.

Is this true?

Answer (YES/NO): NO